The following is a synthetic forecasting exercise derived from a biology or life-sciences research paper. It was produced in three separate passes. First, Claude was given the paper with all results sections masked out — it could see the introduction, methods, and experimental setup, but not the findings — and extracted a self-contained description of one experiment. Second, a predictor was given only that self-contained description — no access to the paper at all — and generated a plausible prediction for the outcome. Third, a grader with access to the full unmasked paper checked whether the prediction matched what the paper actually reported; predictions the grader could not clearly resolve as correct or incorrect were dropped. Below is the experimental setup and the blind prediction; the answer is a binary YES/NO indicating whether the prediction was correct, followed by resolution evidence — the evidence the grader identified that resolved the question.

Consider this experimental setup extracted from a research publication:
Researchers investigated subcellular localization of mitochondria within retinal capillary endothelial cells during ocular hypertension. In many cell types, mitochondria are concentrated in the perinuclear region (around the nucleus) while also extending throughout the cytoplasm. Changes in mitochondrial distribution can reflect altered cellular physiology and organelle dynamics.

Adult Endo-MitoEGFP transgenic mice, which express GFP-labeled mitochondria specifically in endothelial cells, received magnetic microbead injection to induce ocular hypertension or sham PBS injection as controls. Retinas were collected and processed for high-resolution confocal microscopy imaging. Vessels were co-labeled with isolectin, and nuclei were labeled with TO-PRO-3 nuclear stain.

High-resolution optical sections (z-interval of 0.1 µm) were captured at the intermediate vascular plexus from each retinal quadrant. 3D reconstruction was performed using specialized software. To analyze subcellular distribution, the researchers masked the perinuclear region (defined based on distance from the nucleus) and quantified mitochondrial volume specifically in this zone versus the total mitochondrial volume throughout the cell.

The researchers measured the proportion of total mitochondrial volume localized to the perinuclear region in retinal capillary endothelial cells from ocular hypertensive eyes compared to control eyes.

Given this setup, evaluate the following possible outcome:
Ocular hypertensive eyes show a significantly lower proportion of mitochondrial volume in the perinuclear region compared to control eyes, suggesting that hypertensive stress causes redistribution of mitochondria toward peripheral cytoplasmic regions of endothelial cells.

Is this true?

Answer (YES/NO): NO